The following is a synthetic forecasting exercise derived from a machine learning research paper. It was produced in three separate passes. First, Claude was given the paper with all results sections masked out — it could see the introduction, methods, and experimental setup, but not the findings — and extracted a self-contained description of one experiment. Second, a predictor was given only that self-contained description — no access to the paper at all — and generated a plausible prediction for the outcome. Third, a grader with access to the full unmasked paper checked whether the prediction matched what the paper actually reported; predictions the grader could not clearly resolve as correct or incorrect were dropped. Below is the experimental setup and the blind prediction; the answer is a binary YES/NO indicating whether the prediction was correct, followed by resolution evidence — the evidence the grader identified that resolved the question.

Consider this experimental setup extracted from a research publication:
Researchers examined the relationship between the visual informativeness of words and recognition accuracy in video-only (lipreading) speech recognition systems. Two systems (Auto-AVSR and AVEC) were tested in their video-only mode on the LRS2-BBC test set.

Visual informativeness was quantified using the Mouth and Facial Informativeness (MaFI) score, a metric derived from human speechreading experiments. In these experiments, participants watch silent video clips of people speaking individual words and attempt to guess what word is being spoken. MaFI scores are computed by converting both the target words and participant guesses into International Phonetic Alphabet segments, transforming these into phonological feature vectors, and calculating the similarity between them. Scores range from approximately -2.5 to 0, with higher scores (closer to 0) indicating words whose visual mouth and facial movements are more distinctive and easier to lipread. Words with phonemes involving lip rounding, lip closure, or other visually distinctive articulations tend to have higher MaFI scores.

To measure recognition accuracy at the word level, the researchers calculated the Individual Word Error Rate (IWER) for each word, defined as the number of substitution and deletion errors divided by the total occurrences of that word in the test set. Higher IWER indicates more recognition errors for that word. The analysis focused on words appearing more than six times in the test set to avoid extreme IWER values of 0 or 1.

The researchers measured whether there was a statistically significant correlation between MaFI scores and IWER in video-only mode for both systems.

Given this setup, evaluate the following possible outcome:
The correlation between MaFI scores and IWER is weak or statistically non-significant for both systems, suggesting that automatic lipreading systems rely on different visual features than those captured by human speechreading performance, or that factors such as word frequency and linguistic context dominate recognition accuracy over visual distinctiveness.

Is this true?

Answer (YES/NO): NO